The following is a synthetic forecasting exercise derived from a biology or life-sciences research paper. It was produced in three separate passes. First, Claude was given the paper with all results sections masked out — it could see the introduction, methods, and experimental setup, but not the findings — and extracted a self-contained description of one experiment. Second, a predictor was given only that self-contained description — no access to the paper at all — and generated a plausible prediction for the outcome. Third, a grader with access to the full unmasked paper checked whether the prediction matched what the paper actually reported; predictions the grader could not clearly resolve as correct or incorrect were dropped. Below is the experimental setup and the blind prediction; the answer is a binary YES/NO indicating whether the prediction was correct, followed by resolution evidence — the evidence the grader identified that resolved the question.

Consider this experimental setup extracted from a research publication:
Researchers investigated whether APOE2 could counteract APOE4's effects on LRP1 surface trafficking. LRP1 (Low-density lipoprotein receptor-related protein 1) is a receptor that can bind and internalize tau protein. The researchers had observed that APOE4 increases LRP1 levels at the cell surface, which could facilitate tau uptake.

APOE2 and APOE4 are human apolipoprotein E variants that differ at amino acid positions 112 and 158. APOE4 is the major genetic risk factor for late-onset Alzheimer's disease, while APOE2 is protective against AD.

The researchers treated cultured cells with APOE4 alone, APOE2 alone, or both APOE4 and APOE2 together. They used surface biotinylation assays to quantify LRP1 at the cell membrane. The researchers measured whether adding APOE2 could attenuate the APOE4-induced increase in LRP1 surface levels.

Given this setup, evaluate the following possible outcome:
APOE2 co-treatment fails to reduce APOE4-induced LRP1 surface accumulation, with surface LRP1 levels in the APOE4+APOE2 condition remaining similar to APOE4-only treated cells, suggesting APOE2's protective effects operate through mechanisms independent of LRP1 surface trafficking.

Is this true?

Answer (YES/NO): NO